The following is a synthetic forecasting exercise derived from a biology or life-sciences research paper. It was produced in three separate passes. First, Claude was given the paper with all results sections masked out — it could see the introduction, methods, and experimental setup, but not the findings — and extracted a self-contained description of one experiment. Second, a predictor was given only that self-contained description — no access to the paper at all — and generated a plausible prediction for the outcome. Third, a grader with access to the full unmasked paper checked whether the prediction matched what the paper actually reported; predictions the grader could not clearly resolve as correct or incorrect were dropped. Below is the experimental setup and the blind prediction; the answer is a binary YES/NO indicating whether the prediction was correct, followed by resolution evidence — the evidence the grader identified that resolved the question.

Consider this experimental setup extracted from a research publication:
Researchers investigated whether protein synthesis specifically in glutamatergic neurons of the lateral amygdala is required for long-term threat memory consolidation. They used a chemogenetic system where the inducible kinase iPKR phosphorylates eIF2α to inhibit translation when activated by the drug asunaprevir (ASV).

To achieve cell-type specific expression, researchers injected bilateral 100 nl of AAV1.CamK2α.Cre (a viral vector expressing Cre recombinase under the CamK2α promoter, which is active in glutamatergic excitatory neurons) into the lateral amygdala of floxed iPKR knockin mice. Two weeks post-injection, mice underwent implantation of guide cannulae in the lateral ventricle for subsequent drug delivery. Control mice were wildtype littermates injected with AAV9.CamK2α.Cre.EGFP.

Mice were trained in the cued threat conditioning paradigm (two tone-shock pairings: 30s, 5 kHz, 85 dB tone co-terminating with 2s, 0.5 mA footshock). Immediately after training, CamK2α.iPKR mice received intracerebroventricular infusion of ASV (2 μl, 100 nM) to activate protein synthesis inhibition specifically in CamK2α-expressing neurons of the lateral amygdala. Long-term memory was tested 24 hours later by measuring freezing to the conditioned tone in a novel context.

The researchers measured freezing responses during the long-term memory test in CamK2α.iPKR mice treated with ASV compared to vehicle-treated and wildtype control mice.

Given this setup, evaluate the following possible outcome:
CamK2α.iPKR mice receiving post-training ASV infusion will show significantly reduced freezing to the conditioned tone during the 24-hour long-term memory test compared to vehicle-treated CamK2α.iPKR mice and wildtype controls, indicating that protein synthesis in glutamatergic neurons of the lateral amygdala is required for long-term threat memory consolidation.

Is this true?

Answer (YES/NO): YES